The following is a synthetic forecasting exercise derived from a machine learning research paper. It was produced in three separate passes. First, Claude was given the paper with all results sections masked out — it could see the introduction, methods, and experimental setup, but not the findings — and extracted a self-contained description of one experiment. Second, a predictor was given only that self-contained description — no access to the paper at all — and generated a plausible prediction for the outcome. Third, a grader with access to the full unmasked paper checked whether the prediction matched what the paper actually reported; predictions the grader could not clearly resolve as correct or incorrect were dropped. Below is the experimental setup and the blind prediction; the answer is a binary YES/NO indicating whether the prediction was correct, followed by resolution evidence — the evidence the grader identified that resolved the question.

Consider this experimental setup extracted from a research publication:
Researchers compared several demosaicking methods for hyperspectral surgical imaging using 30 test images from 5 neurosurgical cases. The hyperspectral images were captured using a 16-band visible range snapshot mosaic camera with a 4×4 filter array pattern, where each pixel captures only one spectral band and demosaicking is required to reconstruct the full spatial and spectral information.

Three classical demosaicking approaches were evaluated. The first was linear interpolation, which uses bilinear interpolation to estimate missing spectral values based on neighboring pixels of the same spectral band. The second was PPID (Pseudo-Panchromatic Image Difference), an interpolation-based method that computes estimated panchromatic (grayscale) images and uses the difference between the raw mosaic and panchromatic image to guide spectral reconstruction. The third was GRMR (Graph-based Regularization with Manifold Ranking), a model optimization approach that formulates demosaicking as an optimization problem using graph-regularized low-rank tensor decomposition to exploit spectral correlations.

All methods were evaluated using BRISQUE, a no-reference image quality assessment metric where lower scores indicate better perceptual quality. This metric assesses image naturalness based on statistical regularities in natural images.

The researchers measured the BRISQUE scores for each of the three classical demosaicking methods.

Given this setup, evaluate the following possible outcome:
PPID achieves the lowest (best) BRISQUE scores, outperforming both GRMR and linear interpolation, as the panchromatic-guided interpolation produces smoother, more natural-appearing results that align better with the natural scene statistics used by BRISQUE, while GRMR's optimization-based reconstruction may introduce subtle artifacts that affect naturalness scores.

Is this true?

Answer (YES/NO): NO